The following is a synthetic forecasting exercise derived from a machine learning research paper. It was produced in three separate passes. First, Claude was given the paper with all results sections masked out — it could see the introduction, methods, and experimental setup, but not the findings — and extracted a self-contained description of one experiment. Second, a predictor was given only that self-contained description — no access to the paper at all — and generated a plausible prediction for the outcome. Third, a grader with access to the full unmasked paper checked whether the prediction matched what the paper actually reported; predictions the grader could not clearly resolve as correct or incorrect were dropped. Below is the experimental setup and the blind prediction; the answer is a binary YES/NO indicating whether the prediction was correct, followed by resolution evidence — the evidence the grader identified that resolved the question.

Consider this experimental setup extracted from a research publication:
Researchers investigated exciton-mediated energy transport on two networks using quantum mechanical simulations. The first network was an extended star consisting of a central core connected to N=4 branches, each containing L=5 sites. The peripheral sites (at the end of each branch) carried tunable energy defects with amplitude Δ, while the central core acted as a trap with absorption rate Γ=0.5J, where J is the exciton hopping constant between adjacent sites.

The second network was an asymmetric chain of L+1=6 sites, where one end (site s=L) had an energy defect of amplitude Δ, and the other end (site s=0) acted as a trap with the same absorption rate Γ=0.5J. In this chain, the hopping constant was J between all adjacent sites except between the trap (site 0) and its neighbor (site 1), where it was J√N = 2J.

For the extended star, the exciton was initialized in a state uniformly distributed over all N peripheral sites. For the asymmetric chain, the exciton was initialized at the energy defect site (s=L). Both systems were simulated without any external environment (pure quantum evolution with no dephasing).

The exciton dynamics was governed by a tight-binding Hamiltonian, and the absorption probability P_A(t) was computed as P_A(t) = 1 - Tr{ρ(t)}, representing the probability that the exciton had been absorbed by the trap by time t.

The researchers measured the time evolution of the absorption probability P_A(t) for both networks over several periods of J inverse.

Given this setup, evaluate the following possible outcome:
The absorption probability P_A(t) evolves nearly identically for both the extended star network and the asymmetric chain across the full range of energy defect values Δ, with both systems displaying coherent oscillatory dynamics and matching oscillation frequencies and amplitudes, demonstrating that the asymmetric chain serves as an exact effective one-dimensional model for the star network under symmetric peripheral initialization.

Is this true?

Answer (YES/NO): YES